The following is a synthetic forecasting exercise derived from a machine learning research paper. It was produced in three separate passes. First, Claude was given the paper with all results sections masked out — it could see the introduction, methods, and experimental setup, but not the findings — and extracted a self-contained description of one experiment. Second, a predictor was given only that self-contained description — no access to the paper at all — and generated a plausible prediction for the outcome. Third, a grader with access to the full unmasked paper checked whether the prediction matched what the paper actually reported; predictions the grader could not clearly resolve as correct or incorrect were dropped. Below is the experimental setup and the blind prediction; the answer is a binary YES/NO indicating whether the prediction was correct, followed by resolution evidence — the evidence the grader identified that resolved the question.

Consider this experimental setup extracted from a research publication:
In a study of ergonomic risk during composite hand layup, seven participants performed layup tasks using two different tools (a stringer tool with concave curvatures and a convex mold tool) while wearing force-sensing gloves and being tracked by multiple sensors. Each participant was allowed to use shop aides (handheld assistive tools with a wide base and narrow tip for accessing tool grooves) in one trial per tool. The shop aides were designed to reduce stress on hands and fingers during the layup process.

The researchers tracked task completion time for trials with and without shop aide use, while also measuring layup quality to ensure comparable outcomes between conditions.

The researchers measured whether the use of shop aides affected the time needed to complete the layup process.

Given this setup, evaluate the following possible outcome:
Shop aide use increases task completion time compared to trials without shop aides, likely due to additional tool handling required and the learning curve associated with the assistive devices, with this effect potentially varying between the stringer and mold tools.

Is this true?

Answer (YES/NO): NO